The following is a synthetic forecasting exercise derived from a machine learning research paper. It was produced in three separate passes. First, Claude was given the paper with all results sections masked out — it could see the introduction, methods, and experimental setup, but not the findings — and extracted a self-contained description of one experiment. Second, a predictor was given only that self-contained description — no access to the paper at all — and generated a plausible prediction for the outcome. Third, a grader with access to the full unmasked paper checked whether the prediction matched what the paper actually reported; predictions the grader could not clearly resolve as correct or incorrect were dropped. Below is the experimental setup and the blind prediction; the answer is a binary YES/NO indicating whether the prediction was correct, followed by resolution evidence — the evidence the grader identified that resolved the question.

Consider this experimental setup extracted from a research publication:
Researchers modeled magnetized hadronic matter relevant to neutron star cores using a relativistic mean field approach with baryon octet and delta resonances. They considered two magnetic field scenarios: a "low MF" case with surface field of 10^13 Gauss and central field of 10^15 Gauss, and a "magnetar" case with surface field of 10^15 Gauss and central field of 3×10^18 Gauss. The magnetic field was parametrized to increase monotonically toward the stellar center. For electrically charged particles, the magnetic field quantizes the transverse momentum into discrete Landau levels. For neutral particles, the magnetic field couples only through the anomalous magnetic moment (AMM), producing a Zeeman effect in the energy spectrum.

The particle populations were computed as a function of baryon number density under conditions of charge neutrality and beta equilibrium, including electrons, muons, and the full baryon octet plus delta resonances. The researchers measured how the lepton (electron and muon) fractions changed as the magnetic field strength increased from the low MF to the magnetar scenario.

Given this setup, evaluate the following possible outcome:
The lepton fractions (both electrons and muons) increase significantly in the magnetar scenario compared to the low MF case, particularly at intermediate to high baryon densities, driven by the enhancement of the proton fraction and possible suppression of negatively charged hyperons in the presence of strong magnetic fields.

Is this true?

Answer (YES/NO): NO